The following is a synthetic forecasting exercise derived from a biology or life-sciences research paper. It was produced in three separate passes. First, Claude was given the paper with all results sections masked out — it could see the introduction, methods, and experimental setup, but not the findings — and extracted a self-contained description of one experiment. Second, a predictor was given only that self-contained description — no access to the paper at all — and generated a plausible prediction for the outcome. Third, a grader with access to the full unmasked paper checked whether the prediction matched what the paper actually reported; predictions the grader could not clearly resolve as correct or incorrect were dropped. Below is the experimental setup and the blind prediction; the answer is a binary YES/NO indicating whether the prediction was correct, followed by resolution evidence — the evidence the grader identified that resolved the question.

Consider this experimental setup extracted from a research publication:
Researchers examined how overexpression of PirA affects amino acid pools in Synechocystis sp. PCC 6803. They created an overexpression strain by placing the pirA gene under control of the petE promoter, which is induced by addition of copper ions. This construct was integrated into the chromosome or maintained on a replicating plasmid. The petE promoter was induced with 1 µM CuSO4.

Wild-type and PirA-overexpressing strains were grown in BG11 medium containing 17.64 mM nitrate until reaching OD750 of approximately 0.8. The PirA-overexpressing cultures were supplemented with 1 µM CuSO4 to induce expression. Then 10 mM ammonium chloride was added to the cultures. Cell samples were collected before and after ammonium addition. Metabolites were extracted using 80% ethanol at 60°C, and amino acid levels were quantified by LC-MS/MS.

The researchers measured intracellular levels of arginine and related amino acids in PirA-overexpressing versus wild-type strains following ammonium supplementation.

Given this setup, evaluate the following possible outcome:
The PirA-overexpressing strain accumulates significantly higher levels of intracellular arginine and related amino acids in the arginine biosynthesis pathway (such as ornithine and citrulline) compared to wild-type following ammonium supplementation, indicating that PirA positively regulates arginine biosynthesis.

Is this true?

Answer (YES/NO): NO